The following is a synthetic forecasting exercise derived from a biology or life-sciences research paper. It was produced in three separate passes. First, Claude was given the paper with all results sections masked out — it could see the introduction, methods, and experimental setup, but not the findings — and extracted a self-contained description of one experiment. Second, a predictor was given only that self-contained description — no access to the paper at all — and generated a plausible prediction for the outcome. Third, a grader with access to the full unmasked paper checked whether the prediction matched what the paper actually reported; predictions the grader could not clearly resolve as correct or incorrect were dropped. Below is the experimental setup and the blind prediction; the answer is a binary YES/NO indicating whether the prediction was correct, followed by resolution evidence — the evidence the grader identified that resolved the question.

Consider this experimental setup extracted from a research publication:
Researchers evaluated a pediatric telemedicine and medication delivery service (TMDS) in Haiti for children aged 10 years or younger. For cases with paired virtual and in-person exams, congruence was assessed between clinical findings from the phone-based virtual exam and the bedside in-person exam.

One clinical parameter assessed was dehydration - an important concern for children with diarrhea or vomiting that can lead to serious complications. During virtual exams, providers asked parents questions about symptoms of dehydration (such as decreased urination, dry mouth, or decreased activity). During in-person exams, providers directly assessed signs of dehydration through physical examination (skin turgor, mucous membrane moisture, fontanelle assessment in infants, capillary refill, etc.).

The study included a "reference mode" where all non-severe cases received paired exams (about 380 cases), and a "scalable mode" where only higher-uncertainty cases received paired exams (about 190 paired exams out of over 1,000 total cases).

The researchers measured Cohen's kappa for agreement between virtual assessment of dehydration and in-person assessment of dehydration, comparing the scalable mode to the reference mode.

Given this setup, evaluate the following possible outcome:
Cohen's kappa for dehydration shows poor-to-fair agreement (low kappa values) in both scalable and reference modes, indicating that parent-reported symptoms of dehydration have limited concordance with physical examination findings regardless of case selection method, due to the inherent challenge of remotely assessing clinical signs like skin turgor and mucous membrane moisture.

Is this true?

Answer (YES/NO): NO